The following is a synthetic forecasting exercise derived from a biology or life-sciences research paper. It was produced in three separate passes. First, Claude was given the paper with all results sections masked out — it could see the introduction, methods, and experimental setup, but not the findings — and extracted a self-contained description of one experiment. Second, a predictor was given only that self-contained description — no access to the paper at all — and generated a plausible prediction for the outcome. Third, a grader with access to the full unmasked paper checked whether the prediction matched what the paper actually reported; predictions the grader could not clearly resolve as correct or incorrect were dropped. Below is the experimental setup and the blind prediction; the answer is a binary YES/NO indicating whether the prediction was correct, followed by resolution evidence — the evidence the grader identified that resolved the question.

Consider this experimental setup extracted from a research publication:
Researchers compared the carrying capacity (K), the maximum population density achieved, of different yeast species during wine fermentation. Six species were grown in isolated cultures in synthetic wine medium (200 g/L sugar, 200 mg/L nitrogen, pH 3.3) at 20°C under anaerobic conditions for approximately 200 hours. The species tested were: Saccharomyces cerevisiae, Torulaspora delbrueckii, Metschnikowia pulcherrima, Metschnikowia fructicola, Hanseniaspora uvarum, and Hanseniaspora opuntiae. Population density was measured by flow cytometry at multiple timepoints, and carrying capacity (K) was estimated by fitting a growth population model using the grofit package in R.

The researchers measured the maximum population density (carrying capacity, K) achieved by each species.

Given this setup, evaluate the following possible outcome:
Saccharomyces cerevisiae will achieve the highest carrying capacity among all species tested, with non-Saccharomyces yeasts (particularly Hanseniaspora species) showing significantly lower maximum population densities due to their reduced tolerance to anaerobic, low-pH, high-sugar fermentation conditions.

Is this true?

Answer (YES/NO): NO